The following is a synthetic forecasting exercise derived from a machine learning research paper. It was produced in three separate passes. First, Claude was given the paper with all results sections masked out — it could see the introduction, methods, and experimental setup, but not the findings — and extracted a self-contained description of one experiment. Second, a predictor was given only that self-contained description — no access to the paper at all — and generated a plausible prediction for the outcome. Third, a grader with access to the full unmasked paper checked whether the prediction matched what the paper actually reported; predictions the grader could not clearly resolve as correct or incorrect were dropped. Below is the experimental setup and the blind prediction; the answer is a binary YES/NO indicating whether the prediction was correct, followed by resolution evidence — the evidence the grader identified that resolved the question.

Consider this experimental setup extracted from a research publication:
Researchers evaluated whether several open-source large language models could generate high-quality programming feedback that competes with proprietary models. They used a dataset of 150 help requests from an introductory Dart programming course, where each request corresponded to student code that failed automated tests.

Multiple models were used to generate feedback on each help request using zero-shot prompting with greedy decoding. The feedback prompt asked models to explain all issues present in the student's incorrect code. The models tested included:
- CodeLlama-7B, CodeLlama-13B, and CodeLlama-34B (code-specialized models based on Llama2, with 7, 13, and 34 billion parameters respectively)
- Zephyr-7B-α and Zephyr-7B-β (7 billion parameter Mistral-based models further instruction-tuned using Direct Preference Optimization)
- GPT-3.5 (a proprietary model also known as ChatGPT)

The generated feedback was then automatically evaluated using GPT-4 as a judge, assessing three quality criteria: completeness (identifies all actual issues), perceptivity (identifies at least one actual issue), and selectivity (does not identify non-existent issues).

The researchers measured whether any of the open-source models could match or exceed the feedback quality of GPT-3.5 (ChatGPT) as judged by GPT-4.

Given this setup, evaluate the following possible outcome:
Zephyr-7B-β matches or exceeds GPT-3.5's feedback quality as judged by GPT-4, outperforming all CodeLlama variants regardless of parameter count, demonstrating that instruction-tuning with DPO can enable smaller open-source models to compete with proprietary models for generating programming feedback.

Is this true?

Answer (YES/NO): NO